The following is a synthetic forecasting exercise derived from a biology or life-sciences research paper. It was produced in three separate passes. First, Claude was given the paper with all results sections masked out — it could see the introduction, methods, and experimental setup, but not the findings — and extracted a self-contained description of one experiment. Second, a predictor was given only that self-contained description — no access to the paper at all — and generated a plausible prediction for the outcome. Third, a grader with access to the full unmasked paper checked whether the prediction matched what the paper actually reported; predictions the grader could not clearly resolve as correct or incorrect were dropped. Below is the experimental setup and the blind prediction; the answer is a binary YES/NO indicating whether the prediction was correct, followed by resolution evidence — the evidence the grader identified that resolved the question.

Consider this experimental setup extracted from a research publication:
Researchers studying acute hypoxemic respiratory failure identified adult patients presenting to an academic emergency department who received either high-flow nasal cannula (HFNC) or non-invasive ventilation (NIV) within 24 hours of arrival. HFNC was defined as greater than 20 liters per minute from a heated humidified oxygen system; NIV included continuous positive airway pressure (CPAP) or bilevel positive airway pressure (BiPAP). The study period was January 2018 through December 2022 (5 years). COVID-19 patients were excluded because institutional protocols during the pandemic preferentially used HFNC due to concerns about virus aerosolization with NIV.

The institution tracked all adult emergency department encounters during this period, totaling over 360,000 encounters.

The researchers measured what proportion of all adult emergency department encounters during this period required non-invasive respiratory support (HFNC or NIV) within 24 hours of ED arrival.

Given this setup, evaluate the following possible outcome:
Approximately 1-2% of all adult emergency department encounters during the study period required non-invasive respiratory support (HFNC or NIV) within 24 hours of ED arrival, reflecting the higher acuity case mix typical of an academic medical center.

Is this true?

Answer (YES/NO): NO